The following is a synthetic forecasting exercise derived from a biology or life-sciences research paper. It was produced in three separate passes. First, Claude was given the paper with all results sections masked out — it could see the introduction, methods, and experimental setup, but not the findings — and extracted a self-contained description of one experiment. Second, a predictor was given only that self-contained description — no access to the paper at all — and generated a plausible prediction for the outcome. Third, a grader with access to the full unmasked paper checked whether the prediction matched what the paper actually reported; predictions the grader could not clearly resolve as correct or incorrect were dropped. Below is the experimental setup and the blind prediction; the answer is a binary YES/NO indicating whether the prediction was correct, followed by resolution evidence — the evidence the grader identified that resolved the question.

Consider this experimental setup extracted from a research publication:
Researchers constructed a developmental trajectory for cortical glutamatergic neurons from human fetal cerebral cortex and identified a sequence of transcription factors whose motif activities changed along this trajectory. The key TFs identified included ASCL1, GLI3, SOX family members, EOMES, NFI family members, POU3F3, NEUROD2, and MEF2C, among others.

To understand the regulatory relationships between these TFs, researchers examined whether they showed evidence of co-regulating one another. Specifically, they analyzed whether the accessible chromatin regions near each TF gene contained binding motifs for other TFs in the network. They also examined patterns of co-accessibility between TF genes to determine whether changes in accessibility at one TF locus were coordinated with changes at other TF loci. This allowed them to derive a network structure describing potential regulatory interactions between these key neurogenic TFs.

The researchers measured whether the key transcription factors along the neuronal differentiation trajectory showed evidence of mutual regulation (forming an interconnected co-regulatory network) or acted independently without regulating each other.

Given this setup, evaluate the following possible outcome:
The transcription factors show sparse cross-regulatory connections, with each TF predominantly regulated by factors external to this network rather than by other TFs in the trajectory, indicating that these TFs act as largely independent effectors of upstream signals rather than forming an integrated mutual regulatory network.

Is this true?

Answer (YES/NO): NO